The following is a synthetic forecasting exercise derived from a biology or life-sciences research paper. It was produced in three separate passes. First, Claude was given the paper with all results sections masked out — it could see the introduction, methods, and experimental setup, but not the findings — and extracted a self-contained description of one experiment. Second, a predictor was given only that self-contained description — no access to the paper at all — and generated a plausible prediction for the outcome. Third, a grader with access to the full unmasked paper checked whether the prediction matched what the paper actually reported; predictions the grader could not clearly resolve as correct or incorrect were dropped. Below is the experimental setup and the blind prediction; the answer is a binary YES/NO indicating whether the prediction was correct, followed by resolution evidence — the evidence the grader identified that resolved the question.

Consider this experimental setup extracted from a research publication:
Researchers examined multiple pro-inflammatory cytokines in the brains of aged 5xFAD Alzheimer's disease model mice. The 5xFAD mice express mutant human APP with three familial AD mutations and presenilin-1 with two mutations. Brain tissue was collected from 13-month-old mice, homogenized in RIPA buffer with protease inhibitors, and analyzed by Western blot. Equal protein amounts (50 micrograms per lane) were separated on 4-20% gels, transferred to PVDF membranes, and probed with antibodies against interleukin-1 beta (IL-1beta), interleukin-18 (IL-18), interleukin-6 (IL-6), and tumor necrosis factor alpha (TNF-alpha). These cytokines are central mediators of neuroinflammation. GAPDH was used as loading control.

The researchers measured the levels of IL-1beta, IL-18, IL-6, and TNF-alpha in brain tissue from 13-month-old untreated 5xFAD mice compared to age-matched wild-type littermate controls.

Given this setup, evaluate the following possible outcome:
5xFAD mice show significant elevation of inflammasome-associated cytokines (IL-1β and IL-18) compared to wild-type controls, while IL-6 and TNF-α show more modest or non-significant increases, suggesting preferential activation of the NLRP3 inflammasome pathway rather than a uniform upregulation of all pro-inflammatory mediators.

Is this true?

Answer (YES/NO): NO